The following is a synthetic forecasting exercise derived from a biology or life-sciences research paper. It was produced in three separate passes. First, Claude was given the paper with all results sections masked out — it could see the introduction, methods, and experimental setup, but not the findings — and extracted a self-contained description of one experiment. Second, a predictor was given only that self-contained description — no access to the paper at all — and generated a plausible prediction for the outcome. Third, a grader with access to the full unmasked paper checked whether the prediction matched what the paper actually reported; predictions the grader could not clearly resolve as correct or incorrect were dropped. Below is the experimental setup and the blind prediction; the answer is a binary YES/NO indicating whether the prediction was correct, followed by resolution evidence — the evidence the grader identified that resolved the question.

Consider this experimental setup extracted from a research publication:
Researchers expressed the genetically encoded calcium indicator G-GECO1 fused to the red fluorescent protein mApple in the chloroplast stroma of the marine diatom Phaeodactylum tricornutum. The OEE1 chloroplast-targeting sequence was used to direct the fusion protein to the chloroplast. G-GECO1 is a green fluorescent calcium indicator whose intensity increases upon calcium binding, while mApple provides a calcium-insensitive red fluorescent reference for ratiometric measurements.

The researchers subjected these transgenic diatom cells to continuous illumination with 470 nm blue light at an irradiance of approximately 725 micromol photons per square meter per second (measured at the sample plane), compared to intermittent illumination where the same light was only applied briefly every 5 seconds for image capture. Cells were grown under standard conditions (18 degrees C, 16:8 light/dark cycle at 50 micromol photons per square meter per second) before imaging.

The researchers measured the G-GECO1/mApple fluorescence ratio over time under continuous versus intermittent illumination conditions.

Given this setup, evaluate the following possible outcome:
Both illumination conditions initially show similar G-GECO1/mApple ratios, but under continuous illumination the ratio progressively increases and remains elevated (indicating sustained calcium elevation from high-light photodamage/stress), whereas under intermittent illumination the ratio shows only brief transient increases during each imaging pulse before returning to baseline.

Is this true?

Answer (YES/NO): NO